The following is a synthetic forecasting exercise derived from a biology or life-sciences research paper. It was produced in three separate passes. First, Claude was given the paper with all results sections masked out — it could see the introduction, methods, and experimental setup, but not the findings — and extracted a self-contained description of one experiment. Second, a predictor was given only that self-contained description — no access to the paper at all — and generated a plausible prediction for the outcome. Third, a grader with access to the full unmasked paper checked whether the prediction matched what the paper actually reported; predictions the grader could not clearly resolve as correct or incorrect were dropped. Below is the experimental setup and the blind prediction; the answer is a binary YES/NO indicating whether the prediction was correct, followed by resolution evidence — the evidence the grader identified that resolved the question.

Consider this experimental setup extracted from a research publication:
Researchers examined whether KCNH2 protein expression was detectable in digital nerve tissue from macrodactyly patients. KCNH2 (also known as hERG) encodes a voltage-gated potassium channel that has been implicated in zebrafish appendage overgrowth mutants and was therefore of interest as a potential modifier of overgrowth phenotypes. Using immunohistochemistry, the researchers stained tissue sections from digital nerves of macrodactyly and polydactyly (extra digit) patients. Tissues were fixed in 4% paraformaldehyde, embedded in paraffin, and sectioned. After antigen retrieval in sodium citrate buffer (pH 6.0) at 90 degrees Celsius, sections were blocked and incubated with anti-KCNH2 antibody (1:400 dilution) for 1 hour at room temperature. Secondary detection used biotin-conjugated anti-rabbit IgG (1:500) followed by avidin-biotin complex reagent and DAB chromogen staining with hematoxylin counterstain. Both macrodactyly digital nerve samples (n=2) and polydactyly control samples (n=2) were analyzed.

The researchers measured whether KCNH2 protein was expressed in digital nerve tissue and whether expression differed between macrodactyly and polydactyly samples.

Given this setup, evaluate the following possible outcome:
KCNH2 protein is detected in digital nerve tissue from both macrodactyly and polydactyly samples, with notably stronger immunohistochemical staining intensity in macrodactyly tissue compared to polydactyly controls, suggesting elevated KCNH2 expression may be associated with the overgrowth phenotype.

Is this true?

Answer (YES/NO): NO